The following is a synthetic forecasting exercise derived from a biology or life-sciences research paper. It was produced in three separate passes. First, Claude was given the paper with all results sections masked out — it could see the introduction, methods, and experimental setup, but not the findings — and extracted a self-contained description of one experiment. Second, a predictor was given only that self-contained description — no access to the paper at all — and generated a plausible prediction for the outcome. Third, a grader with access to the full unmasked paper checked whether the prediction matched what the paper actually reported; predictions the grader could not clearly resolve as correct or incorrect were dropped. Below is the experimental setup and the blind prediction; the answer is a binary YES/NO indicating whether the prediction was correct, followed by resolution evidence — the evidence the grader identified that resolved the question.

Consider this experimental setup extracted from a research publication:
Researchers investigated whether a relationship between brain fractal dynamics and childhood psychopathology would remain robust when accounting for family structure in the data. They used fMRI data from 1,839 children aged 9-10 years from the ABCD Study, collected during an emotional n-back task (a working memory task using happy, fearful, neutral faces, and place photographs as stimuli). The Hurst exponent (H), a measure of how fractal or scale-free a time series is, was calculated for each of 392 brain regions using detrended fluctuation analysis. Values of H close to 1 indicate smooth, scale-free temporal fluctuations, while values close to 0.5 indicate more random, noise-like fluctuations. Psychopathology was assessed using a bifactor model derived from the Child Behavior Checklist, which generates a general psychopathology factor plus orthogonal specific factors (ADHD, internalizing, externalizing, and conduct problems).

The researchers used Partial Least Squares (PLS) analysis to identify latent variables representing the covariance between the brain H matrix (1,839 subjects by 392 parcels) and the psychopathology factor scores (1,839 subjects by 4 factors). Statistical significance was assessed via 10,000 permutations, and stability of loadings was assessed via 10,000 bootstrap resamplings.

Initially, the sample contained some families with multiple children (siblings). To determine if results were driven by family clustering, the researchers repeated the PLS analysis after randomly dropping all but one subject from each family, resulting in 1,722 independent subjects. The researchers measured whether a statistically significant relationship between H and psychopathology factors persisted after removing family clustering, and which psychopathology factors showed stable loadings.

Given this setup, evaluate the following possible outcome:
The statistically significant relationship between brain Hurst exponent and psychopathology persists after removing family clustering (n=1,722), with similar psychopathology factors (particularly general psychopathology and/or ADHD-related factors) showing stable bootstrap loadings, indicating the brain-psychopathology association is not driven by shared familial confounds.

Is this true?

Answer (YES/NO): YES